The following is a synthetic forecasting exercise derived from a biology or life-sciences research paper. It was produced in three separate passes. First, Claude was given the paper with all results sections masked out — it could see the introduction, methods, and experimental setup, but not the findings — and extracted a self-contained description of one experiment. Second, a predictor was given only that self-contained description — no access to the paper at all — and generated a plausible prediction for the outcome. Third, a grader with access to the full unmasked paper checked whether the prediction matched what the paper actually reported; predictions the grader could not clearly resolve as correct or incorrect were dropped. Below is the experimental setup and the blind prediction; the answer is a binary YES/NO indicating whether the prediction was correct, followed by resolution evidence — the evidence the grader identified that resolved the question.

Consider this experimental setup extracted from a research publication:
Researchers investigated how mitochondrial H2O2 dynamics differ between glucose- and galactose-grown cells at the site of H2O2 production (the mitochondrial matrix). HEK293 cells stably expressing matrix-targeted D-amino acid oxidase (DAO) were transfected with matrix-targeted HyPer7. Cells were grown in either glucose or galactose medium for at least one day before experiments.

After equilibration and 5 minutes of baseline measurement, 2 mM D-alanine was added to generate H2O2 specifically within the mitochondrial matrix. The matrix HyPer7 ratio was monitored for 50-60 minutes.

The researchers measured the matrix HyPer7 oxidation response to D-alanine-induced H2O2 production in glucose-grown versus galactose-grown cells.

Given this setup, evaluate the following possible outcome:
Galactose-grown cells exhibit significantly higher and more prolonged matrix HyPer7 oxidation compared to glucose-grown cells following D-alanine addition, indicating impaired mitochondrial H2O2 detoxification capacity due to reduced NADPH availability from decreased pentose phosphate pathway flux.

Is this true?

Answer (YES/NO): NO